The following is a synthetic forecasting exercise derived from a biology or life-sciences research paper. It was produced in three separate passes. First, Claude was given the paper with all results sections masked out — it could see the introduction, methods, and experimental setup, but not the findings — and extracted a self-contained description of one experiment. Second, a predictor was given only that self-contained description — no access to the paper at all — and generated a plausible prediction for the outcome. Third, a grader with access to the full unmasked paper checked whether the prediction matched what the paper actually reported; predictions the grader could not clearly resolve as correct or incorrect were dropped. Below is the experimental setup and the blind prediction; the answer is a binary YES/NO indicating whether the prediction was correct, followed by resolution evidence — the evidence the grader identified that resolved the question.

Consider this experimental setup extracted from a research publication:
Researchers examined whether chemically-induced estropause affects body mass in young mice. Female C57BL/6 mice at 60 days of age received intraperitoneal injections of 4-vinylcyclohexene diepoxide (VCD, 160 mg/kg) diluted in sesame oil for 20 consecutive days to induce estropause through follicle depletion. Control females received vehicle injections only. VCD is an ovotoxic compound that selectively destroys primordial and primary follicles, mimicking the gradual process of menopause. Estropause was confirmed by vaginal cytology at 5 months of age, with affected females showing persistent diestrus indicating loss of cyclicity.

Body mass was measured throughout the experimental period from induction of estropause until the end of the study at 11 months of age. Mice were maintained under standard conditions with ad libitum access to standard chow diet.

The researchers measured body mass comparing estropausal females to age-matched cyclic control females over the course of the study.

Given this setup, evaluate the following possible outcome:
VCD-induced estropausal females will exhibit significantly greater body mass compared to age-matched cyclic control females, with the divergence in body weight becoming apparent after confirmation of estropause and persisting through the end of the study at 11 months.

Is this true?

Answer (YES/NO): YES